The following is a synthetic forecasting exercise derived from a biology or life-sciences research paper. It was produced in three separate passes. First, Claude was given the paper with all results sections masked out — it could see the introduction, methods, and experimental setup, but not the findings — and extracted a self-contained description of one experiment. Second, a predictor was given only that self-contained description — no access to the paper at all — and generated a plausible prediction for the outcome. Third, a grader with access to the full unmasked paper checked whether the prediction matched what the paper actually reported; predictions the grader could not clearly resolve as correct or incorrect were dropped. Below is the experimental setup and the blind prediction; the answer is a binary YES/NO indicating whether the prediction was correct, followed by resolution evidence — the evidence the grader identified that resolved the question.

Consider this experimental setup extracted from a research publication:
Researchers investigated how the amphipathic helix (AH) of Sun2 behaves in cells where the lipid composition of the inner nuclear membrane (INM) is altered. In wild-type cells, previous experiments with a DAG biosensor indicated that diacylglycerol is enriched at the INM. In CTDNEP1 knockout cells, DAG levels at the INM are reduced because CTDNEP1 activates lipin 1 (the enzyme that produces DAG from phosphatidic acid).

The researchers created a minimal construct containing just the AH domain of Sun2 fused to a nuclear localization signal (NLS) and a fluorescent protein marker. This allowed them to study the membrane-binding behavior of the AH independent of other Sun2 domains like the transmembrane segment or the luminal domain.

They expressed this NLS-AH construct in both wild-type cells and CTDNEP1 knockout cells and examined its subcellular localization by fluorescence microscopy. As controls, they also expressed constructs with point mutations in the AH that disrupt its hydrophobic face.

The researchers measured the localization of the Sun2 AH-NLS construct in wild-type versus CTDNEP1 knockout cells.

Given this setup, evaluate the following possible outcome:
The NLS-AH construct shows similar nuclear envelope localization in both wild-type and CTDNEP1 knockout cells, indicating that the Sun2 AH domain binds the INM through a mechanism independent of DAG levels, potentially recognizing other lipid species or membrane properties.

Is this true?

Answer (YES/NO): NO